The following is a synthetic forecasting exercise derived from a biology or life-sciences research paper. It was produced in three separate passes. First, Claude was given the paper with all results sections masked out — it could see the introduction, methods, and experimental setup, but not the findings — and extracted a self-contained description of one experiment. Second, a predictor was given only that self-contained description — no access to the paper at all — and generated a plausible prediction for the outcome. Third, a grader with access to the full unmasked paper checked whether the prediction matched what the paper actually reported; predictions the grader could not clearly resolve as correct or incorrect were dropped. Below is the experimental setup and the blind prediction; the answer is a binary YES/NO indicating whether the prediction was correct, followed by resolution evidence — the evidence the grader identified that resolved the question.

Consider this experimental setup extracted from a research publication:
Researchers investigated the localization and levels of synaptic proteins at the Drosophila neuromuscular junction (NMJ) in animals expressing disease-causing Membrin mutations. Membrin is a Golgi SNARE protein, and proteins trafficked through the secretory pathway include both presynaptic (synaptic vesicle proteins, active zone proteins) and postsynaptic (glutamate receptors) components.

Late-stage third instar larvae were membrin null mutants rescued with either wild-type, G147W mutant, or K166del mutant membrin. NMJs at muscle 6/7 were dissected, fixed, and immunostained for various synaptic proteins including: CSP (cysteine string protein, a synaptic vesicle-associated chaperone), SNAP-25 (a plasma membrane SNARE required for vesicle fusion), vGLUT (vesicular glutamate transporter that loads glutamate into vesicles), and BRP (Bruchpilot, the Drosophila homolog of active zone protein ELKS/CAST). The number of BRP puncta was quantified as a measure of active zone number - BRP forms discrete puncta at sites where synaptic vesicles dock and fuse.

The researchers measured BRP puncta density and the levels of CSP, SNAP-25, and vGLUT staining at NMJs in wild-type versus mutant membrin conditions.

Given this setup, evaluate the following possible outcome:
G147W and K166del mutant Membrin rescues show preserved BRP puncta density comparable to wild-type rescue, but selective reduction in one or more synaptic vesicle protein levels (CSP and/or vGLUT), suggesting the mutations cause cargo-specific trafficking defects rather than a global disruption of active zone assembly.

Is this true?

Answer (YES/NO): YES